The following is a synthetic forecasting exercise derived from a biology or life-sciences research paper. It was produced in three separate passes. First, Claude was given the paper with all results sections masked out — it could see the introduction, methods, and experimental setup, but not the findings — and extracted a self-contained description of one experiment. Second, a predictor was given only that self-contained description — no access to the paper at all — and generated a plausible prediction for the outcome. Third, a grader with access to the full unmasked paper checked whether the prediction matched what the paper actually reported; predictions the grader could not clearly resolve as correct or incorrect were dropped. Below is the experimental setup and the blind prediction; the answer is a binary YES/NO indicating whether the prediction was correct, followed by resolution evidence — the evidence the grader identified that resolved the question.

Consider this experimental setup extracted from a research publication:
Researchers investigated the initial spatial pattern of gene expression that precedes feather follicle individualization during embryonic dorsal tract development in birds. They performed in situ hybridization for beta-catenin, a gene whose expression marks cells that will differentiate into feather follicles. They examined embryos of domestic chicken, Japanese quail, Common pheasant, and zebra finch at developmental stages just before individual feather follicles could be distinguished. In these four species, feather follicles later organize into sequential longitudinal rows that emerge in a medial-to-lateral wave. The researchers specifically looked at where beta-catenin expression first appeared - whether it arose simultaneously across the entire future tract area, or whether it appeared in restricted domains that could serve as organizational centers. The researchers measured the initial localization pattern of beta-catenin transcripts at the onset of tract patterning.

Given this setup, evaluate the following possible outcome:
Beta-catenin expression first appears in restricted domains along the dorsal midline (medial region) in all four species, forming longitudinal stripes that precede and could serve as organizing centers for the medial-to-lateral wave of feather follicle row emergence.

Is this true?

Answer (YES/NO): YES